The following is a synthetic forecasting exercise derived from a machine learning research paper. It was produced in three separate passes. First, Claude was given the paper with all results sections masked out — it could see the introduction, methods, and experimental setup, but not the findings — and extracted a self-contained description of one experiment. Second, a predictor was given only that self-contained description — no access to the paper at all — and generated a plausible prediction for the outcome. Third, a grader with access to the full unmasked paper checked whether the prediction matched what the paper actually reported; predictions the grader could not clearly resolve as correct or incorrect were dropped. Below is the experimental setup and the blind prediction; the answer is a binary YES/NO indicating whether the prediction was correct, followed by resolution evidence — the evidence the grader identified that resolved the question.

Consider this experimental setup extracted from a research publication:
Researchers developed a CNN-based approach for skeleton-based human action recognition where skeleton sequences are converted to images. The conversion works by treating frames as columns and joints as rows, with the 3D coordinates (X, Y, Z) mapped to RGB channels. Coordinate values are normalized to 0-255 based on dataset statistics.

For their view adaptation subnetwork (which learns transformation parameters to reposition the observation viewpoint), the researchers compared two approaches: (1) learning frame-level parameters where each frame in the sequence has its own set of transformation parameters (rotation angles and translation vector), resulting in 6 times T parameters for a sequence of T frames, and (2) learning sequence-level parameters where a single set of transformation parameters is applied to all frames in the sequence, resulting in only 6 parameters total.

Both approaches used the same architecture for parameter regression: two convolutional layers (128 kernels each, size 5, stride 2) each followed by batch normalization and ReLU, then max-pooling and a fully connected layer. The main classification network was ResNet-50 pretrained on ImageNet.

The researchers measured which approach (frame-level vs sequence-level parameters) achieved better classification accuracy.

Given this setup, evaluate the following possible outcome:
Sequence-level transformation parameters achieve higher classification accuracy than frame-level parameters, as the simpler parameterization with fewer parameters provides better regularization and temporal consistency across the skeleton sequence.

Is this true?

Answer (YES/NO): YES